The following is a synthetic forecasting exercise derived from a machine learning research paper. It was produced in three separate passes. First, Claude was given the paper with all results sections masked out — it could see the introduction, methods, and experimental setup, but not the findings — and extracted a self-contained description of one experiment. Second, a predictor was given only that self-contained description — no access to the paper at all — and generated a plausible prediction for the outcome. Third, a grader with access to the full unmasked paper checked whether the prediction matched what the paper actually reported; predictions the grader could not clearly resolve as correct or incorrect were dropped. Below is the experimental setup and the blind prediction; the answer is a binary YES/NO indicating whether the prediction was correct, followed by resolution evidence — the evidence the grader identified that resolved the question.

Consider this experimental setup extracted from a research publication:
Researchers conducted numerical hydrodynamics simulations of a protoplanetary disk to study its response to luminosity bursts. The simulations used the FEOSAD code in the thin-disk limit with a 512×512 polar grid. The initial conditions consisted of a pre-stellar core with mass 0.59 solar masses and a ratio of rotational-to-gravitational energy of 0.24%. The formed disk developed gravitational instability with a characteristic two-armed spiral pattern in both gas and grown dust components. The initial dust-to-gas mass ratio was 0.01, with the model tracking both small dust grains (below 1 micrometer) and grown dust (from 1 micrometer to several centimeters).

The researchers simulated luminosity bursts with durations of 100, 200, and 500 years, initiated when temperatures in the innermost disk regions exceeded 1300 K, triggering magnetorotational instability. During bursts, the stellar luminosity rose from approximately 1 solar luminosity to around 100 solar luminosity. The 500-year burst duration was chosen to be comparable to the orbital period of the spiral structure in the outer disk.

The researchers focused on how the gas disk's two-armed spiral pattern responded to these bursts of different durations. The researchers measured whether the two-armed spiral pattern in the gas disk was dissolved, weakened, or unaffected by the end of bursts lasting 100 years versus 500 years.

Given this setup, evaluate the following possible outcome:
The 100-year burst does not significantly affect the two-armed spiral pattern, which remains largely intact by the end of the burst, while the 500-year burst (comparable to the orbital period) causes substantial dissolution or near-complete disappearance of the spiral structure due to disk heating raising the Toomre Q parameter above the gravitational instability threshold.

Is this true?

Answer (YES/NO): NO